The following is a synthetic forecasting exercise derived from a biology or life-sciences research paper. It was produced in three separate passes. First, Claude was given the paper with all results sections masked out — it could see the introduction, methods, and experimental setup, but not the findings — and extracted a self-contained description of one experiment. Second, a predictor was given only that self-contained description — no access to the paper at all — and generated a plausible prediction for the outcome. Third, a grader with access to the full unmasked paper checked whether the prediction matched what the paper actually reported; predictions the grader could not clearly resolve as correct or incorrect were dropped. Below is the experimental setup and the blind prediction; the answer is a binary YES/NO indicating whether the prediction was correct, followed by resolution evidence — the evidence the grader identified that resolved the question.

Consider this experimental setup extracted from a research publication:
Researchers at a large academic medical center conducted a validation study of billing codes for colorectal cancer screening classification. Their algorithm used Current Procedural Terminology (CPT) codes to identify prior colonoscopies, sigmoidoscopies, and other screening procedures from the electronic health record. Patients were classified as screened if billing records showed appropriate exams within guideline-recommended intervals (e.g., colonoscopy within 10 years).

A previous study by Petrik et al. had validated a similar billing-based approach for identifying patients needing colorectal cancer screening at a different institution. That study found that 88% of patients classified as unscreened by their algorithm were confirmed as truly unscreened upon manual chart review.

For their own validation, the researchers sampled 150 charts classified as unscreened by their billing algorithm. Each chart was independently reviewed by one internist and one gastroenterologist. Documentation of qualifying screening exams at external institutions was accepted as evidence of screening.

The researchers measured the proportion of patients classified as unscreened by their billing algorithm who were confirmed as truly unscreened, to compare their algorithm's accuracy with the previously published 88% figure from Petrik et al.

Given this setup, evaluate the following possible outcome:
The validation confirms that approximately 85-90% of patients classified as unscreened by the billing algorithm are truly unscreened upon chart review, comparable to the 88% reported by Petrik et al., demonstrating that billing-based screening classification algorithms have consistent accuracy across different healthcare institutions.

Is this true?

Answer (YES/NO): NO